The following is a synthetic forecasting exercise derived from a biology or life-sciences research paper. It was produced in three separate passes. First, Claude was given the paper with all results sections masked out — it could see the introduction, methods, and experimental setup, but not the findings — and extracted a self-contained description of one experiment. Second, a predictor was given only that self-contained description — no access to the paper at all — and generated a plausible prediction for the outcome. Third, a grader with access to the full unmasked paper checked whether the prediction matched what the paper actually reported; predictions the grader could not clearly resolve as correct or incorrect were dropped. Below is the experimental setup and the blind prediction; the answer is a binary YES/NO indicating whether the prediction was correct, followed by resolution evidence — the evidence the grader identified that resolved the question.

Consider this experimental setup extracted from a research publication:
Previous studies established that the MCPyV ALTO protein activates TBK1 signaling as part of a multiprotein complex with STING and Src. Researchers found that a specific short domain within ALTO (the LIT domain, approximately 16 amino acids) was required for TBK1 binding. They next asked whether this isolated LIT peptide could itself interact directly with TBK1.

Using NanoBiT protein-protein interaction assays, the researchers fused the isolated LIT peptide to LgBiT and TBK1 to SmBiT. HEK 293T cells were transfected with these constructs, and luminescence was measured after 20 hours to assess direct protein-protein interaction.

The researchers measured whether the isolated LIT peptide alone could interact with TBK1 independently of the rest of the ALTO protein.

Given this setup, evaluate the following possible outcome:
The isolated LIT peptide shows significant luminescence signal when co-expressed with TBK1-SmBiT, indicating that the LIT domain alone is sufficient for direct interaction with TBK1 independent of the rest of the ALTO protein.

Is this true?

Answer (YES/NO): NO